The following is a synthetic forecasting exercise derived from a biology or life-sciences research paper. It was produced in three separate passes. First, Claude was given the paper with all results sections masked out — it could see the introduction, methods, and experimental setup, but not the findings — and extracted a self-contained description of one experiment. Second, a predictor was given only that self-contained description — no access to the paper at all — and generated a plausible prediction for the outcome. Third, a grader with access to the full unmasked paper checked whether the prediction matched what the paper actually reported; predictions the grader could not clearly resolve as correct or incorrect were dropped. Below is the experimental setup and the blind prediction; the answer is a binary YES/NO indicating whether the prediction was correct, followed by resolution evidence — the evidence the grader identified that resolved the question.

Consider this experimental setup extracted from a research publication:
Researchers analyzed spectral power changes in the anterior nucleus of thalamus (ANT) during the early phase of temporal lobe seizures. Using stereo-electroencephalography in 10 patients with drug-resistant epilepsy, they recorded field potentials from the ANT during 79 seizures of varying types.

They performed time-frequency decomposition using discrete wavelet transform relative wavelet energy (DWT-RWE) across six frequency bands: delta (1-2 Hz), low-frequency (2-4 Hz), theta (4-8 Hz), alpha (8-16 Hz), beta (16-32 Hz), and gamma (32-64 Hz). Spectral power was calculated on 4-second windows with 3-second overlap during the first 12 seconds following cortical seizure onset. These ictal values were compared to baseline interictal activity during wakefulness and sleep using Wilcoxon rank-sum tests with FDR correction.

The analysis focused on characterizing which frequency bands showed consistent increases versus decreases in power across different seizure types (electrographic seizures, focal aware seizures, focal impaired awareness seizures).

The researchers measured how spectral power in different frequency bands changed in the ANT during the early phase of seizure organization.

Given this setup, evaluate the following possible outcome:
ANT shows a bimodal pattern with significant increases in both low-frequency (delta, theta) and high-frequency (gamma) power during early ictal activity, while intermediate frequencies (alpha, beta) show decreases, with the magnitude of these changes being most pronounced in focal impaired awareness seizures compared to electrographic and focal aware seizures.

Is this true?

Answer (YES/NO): NO